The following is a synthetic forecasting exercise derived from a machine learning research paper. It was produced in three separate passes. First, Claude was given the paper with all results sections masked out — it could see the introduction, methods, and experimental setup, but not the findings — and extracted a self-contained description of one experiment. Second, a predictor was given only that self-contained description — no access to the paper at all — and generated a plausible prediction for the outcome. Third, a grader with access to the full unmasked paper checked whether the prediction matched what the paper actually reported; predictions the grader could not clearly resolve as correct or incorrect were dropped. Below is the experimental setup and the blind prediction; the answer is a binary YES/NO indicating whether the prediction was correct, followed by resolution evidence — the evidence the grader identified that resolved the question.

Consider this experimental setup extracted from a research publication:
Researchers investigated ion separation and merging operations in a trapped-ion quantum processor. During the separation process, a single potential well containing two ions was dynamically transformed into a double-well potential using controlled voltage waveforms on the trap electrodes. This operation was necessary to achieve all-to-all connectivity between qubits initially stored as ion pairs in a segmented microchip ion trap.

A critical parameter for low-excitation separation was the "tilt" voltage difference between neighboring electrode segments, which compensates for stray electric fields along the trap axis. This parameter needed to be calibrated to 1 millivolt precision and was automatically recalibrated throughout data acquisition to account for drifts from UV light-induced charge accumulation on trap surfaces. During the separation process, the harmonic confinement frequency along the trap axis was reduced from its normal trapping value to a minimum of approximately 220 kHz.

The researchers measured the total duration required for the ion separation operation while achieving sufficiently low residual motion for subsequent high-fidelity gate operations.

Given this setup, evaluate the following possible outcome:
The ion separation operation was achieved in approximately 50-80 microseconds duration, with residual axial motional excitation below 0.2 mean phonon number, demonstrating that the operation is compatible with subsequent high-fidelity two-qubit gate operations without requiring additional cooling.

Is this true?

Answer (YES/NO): NO